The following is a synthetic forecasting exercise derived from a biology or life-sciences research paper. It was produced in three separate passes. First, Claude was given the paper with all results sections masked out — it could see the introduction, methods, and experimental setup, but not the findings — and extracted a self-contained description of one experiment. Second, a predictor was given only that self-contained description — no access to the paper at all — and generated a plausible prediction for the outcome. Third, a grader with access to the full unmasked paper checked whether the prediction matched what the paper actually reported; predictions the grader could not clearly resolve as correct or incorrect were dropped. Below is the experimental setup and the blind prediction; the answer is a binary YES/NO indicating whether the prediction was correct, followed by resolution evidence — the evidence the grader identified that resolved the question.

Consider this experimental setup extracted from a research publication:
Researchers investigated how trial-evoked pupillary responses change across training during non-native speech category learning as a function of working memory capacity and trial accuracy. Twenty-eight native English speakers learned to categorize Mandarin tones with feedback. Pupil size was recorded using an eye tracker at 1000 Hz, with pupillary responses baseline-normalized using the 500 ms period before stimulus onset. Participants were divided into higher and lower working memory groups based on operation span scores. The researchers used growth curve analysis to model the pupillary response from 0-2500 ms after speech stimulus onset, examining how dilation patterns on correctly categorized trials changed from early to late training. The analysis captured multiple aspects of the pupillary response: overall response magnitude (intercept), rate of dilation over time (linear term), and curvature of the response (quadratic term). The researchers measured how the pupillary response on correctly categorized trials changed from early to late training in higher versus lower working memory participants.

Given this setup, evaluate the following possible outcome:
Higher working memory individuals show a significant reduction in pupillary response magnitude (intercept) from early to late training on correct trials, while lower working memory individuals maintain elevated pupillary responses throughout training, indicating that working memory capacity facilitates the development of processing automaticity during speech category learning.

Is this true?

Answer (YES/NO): NO